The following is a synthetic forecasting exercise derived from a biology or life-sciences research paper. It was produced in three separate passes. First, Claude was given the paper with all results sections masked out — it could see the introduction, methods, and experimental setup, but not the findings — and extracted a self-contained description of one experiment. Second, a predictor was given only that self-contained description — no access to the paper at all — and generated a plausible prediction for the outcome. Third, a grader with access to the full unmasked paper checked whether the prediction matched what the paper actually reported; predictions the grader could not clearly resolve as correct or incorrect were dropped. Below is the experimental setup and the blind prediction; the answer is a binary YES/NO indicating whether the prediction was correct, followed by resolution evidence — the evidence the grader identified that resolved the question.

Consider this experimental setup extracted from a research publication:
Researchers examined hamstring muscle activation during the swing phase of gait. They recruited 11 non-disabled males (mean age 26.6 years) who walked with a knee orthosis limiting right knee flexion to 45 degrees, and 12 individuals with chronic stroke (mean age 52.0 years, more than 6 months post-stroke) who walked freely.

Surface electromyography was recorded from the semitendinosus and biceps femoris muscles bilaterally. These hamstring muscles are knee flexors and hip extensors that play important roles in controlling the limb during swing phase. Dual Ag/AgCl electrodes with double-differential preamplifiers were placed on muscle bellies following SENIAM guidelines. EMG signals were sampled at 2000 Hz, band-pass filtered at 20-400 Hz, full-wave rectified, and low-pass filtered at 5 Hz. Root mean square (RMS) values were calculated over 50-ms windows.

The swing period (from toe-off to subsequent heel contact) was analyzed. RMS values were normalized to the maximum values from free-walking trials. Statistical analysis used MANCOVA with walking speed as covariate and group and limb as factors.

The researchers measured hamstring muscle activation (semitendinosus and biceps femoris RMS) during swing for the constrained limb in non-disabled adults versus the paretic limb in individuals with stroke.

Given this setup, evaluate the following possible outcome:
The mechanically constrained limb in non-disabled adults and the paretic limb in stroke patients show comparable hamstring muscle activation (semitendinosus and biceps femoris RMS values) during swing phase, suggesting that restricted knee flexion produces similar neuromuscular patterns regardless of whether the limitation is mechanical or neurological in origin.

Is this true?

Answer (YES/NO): YES